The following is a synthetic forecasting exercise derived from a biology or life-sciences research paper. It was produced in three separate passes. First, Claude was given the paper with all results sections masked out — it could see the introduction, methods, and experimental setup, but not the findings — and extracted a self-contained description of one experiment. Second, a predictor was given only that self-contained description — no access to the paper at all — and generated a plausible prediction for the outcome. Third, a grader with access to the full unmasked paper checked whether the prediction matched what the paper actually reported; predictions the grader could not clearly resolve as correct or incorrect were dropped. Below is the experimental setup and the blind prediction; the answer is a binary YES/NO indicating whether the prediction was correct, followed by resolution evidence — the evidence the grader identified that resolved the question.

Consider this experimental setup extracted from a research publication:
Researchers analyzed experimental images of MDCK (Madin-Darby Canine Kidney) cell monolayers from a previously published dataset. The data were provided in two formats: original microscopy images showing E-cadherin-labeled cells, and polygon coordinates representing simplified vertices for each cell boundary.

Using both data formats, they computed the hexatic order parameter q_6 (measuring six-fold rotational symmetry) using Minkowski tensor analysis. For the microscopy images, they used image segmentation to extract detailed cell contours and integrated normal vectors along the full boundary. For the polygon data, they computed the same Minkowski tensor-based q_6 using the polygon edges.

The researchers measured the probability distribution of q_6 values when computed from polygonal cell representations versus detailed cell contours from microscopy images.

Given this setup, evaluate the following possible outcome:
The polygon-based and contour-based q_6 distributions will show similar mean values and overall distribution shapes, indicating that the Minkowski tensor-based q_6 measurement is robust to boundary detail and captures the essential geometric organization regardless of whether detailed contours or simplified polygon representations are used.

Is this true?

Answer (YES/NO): NO